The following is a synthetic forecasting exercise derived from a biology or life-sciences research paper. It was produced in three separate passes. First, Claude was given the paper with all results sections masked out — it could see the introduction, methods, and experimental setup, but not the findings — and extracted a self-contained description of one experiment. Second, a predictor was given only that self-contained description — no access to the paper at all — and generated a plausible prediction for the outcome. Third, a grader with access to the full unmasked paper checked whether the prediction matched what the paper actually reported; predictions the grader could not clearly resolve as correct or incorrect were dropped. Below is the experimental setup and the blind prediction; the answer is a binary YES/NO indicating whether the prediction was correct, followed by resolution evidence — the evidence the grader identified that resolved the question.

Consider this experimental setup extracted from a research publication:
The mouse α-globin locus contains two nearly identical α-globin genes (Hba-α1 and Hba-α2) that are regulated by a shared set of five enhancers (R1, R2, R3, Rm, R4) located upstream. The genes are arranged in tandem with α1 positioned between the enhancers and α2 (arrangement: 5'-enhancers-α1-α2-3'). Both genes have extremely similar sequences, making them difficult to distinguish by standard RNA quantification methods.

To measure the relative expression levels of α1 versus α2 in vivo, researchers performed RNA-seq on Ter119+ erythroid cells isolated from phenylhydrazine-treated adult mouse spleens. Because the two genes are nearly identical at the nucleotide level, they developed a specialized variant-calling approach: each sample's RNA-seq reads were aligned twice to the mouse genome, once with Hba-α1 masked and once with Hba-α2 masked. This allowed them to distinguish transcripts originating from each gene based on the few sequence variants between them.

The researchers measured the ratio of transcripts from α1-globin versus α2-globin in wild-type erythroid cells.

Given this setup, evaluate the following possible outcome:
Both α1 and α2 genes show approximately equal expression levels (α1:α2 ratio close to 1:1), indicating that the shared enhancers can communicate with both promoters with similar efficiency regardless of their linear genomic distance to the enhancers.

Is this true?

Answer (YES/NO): NO